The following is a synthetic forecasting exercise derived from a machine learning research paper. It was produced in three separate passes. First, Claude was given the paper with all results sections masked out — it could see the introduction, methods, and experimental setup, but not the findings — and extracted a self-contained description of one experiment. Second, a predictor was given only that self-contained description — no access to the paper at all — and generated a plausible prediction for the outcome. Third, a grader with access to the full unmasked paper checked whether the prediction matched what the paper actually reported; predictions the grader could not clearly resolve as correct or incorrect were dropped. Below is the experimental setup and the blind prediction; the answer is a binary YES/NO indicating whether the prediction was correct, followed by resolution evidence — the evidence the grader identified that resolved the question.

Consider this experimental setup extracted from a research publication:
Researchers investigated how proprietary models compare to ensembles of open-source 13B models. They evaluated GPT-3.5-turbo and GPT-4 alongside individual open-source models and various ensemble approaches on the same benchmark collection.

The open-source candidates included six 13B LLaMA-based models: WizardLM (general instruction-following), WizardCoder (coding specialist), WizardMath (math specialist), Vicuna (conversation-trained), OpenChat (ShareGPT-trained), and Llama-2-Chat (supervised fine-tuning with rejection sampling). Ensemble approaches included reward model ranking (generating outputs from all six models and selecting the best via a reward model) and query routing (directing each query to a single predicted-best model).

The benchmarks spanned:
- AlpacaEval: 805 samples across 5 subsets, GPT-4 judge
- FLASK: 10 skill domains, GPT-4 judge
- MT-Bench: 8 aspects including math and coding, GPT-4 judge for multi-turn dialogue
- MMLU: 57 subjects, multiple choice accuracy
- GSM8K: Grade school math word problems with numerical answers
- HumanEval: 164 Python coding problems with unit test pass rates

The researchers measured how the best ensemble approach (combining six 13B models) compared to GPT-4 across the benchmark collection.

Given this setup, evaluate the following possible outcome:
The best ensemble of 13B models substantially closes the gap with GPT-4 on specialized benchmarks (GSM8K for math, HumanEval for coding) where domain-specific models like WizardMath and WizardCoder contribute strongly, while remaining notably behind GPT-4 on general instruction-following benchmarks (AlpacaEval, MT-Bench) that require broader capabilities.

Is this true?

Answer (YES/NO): NO